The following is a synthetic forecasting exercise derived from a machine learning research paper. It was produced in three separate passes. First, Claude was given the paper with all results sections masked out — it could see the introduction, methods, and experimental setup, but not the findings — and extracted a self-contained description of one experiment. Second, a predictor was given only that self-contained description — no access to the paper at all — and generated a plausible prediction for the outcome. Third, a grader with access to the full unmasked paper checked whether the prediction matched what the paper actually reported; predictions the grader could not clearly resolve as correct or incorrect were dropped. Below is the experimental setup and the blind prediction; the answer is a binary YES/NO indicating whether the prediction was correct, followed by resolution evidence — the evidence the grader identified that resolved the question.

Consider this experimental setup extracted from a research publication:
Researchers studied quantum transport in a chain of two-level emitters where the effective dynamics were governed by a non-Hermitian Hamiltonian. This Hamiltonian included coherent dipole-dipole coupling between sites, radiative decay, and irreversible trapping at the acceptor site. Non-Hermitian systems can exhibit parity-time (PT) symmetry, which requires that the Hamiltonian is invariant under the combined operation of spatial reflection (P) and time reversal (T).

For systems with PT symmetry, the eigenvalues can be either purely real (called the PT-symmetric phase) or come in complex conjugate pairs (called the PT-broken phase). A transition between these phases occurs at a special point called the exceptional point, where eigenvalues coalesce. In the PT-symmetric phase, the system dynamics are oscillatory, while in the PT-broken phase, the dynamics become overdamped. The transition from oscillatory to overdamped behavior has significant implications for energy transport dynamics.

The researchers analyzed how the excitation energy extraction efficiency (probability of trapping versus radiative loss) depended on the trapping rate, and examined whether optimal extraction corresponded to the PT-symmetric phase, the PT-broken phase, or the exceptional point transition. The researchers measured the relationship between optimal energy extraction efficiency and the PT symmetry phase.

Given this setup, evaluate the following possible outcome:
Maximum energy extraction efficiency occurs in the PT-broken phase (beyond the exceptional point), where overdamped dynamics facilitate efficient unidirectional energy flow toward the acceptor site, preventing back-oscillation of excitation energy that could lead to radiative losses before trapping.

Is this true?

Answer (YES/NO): NO